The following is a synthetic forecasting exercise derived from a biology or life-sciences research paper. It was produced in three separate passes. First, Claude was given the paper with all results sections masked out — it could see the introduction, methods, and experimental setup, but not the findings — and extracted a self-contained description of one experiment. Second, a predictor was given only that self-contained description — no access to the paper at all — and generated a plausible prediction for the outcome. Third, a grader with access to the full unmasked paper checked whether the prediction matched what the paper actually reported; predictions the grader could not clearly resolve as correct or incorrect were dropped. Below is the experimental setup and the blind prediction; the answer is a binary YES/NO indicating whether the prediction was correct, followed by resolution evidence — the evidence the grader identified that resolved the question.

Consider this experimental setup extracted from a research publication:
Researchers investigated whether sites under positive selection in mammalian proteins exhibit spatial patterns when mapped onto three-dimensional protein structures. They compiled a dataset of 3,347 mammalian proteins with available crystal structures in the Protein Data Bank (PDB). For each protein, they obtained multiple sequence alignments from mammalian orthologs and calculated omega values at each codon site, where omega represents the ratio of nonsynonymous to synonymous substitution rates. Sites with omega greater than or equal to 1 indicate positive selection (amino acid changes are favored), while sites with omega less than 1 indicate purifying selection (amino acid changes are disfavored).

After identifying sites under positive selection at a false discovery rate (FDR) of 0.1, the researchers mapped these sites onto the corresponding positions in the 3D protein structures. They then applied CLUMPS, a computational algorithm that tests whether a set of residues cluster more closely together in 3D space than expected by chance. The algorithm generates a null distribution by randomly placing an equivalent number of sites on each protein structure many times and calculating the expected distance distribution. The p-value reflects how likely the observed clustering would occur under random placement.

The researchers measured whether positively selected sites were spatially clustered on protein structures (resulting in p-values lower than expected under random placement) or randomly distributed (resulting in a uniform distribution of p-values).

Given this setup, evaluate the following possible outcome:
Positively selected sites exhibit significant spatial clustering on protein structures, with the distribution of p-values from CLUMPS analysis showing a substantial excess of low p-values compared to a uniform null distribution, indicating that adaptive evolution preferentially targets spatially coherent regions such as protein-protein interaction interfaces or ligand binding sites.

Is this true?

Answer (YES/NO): YES